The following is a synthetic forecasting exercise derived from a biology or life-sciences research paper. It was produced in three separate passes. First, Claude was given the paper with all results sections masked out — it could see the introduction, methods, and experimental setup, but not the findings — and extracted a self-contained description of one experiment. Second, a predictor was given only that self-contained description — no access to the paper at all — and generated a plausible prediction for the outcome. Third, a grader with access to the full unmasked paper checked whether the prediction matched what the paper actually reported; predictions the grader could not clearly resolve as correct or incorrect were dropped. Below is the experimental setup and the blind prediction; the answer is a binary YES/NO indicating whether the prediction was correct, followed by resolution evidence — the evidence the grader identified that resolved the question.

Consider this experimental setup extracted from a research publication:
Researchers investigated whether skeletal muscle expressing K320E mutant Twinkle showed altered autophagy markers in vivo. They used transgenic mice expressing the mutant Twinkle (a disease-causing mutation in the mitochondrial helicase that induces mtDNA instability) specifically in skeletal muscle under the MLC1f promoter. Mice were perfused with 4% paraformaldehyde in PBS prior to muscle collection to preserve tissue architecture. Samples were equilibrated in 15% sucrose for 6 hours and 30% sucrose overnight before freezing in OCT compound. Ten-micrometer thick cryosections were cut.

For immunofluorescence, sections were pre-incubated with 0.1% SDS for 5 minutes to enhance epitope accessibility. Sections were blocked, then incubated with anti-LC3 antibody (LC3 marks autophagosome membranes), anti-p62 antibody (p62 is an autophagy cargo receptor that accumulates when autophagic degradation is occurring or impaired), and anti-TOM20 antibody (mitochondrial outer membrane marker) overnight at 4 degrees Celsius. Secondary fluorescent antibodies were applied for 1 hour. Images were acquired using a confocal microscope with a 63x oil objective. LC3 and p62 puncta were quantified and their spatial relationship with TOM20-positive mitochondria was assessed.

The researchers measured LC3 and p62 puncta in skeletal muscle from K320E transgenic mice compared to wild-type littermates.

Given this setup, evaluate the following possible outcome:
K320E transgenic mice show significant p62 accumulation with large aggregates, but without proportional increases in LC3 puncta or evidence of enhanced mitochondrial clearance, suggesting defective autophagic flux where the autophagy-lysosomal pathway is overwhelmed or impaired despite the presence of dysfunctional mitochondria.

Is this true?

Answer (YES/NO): NO